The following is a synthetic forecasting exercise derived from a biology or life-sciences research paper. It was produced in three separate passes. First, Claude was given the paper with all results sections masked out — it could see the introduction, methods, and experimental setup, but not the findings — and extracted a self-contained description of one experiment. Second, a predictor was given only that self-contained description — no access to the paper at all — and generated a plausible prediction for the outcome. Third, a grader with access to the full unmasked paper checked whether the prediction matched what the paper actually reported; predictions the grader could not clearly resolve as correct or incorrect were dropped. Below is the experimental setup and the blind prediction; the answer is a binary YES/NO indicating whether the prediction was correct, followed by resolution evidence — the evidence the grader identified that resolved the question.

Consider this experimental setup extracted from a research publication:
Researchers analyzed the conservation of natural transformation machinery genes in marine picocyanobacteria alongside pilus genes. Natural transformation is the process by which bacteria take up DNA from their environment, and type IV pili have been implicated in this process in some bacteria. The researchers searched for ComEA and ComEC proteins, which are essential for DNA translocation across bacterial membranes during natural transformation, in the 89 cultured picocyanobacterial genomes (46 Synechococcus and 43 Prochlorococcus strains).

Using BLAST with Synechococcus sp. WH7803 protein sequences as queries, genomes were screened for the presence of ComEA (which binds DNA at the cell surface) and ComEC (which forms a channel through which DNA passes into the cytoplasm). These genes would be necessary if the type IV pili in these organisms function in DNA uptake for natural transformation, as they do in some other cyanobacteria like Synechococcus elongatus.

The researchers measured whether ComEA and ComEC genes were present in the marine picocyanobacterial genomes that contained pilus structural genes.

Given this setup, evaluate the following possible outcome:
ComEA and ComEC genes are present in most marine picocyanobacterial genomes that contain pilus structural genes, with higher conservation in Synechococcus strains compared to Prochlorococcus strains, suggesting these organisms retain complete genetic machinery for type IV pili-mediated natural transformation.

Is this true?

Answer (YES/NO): NO